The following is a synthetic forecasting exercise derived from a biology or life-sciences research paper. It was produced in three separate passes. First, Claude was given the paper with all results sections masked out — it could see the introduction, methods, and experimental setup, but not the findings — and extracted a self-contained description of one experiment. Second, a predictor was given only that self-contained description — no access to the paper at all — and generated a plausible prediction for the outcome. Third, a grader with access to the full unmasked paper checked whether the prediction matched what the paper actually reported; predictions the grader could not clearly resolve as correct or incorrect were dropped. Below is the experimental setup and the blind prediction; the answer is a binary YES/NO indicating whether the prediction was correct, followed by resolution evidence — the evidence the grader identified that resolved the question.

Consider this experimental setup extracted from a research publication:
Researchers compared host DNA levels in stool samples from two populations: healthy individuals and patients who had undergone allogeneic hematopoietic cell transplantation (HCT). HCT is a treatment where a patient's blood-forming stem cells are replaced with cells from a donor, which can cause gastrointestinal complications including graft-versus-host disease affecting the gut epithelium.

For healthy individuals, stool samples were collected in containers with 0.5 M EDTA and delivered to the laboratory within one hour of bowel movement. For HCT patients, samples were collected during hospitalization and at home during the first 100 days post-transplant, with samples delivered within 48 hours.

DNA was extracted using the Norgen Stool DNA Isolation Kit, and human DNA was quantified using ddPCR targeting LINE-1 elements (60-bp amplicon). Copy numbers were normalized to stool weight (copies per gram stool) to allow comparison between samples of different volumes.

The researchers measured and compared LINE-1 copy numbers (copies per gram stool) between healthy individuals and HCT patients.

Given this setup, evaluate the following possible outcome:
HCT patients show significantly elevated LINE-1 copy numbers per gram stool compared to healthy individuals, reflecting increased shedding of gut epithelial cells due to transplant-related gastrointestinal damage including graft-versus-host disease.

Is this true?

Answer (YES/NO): NO